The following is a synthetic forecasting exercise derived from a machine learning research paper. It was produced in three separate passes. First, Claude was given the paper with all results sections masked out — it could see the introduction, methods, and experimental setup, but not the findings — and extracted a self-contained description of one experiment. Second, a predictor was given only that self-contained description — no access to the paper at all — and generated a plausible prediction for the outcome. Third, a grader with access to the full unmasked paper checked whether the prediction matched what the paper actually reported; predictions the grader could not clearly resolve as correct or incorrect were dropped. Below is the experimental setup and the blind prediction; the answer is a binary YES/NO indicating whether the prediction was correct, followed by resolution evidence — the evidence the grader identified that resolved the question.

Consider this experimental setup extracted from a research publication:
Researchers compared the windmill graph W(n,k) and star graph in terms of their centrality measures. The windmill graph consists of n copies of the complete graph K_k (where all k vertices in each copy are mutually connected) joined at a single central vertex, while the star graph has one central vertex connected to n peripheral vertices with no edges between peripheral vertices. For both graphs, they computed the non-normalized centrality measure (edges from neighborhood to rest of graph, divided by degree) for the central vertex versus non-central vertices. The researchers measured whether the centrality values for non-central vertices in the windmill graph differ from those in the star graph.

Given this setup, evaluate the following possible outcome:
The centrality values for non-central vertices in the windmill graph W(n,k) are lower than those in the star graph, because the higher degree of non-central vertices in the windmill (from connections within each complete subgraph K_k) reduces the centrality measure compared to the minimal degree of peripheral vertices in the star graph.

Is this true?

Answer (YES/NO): NO